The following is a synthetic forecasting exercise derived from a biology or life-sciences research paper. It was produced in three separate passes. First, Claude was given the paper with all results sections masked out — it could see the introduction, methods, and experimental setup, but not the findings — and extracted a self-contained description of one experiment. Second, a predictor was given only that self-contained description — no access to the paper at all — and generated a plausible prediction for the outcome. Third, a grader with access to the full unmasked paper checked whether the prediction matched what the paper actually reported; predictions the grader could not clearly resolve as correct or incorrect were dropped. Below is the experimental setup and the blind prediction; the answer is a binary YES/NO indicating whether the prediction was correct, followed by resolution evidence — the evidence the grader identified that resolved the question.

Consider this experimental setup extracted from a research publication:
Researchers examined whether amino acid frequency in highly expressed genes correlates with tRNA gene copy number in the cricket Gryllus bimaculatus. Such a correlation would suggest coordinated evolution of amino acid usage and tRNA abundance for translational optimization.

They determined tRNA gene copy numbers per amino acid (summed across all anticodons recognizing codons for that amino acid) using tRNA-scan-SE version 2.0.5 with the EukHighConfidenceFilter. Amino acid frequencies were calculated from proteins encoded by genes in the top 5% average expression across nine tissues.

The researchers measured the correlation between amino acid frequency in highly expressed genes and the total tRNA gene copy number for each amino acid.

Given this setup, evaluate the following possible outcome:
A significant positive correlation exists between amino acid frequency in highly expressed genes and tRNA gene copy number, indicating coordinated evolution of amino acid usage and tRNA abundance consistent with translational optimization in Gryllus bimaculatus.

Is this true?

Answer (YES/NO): YES